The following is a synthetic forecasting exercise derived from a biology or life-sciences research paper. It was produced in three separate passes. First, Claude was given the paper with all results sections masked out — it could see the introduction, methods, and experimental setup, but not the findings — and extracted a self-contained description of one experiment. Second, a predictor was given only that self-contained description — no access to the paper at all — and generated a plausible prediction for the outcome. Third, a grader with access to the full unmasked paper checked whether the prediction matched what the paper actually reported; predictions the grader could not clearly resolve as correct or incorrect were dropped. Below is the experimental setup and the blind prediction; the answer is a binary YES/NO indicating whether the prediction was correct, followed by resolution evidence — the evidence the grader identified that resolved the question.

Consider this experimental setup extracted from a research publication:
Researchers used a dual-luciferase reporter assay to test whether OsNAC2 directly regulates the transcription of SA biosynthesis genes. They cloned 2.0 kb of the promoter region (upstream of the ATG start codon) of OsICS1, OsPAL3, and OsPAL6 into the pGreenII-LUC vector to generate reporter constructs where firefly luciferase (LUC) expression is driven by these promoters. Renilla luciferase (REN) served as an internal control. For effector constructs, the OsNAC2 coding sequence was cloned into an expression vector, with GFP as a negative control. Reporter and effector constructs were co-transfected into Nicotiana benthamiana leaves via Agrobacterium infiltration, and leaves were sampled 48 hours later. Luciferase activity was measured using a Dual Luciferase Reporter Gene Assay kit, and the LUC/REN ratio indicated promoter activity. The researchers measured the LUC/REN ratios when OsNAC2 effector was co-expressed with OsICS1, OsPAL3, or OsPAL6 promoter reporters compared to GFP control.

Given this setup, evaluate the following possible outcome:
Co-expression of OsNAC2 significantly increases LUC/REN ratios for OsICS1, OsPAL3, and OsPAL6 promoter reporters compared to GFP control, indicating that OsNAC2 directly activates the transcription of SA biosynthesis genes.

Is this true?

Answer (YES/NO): NO